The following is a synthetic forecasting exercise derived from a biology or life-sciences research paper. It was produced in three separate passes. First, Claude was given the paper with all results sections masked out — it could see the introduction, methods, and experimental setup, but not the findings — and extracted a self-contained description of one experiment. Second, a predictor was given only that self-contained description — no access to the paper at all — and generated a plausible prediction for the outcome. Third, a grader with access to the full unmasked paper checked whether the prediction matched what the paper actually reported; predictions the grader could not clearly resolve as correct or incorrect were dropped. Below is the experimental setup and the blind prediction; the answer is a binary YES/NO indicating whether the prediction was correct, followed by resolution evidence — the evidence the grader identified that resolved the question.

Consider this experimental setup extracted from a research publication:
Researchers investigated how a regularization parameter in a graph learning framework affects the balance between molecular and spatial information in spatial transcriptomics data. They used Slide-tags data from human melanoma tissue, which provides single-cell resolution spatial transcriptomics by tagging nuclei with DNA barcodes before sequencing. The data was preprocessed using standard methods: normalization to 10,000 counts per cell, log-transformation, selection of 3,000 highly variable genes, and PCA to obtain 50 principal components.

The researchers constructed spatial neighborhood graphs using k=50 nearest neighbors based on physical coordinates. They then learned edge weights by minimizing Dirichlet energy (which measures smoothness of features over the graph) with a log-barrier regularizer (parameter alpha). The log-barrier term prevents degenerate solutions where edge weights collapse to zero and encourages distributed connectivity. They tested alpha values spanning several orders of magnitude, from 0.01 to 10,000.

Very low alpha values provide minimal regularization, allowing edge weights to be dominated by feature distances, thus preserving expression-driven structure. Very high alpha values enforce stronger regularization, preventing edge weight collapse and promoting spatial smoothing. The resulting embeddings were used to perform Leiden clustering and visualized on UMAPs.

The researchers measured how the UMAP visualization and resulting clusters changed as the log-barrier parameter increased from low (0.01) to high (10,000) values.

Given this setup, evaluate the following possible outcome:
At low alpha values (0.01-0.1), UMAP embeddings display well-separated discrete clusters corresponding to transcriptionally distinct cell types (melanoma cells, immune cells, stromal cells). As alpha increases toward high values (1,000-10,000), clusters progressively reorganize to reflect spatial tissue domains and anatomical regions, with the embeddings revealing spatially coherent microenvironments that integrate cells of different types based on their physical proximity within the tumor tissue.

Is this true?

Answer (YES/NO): YES